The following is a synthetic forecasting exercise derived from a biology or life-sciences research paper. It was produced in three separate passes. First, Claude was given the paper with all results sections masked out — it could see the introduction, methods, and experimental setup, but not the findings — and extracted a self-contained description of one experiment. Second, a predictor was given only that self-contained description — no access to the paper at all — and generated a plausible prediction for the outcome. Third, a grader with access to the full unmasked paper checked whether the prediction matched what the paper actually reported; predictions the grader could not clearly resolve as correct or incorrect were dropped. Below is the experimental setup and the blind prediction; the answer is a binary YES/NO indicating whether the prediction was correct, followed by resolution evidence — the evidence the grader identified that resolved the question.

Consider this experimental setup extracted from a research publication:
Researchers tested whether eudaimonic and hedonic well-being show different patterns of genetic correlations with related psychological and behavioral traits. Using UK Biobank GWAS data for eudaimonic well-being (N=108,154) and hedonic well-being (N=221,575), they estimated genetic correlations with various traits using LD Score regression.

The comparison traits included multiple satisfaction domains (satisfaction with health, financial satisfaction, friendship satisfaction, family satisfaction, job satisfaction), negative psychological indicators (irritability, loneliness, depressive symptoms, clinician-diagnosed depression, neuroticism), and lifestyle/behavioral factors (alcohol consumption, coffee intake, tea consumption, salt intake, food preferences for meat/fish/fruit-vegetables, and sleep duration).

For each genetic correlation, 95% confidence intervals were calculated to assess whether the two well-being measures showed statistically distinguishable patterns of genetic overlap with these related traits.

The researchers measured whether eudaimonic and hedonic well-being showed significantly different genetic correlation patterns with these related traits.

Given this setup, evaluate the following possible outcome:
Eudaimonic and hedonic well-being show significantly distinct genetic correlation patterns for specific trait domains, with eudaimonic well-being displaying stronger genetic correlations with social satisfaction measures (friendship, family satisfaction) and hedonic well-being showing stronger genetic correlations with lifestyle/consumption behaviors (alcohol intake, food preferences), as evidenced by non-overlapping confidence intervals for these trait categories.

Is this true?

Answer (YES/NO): NO